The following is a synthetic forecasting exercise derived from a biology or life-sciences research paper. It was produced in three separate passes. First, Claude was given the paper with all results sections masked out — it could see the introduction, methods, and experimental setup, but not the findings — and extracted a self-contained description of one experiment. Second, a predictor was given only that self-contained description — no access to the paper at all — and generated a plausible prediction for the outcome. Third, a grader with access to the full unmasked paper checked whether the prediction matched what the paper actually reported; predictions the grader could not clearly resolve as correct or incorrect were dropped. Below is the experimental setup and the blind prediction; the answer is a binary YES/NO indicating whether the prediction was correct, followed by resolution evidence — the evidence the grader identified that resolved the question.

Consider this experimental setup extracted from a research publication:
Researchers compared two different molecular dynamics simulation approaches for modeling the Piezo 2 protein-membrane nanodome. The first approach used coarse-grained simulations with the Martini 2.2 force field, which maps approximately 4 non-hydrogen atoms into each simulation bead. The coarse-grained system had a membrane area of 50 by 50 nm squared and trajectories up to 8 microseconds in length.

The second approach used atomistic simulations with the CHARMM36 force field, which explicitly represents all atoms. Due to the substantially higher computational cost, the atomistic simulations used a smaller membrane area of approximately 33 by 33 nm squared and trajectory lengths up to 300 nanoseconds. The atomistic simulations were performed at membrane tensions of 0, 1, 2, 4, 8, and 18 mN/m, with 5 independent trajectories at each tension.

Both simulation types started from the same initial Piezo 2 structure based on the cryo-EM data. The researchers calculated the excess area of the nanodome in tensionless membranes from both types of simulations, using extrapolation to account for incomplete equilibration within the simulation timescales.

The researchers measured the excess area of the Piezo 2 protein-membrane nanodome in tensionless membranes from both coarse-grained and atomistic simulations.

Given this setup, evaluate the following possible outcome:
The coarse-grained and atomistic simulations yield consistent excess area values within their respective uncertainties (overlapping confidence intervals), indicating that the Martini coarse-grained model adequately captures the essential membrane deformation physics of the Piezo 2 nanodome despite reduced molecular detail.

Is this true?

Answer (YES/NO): YES